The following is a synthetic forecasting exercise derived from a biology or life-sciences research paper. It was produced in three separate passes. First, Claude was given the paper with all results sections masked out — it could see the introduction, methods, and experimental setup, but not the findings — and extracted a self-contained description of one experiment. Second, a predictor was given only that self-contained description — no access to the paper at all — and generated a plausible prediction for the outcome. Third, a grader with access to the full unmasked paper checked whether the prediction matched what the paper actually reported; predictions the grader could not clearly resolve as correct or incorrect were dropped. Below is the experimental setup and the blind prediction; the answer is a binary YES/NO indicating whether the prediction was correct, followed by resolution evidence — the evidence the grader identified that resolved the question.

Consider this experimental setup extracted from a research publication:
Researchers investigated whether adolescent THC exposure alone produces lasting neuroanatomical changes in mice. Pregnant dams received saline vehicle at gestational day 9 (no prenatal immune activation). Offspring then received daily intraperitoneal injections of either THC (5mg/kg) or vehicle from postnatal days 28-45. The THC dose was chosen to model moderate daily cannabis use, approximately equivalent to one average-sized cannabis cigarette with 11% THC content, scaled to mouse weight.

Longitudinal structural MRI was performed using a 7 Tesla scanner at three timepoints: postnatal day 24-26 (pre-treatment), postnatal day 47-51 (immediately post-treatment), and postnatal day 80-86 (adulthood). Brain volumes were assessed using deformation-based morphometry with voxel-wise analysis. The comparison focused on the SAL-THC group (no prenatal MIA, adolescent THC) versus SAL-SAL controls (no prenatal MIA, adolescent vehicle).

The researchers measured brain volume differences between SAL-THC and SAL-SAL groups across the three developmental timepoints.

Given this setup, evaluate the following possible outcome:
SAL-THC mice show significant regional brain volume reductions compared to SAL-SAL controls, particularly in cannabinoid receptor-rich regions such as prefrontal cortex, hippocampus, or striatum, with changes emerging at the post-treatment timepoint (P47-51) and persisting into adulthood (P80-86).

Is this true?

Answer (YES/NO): NO